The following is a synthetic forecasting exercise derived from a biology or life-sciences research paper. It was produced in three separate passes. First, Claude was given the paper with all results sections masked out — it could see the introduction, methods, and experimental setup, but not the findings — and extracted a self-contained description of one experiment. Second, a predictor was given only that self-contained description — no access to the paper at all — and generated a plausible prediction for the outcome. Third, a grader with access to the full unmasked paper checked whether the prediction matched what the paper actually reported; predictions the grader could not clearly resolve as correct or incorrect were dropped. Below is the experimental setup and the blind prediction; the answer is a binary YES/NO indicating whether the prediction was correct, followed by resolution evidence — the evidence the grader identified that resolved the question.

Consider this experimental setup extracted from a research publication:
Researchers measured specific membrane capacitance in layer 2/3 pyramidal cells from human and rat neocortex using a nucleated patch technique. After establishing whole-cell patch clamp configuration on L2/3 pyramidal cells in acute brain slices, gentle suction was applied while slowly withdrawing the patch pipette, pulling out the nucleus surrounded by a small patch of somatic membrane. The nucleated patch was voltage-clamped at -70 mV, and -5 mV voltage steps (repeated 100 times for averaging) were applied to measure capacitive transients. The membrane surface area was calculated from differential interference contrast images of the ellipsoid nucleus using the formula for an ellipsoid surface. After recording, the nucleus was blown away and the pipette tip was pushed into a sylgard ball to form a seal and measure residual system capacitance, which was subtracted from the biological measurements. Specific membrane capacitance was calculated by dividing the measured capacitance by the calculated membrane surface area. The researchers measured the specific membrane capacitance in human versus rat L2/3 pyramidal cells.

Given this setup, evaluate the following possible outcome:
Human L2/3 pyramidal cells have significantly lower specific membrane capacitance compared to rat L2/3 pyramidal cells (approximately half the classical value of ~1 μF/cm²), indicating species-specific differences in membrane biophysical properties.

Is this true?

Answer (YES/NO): NO